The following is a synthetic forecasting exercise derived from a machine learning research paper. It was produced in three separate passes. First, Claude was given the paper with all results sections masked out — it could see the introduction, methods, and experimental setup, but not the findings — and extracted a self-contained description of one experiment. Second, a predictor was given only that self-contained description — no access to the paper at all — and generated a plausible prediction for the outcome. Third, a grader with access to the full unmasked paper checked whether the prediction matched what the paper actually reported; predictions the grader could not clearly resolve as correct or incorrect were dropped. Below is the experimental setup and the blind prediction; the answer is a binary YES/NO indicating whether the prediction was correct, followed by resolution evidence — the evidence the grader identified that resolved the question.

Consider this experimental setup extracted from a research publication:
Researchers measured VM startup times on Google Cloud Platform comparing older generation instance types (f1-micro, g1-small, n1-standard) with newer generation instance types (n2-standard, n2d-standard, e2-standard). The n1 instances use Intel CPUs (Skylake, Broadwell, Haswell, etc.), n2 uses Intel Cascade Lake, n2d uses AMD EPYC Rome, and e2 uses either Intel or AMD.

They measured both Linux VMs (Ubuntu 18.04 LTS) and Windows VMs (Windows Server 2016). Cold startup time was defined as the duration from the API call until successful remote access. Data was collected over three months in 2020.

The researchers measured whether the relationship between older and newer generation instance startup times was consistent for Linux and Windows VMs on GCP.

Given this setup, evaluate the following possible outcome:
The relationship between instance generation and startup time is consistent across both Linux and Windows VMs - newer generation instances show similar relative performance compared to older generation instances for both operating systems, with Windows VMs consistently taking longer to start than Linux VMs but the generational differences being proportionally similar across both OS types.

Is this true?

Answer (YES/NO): NO